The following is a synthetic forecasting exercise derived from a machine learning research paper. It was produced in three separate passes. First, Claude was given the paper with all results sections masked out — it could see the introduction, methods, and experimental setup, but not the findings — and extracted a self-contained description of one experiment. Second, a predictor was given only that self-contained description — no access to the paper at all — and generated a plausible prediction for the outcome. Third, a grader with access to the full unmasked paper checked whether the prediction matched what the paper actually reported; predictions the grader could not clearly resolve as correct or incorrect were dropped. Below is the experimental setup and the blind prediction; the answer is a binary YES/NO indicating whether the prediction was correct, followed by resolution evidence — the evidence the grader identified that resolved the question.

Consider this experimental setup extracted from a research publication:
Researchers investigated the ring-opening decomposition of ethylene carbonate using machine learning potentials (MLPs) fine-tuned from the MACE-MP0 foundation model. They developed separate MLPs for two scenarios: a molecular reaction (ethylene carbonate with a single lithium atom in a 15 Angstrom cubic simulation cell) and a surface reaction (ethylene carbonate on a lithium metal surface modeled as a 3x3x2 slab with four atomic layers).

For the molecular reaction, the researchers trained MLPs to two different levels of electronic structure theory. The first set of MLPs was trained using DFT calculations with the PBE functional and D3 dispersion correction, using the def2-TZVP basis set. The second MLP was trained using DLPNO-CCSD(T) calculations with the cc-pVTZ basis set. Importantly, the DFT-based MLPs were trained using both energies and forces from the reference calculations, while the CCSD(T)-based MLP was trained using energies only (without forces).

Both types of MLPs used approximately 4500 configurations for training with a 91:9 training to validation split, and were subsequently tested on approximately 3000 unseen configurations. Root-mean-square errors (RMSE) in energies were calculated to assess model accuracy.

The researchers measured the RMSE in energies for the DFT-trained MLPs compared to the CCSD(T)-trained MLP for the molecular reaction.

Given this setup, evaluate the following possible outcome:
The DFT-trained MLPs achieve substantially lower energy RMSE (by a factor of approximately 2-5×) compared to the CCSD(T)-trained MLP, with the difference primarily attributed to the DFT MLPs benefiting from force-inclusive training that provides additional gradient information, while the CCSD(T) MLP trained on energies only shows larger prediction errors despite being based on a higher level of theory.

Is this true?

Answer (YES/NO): NO